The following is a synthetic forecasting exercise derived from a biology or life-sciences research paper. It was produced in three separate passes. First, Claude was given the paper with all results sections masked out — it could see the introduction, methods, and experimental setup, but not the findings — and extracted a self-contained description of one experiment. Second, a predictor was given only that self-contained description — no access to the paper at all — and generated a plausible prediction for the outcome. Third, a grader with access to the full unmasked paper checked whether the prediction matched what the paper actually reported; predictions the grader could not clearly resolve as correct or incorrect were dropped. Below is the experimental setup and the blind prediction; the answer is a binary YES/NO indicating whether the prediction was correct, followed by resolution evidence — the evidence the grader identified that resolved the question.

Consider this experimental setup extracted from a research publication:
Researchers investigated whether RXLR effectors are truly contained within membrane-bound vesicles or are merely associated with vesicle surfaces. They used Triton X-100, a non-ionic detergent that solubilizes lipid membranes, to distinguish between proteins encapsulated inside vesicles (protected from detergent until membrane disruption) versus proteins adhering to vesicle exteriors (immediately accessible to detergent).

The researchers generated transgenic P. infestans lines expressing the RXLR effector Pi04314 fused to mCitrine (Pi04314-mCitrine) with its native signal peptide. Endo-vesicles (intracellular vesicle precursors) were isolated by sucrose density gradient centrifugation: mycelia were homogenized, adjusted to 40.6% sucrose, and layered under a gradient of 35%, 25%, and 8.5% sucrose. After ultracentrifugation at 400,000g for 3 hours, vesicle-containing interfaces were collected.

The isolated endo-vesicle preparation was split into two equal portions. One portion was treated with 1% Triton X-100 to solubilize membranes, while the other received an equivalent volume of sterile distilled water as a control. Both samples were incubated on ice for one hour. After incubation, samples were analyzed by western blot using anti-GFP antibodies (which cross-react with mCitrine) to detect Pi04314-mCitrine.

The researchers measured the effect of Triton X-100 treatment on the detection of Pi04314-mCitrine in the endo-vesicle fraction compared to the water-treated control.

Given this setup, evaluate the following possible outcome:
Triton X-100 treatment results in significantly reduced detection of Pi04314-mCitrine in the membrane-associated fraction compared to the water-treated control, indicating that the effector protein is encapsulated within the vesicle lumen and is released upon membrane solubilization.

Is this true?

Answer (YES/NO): YES